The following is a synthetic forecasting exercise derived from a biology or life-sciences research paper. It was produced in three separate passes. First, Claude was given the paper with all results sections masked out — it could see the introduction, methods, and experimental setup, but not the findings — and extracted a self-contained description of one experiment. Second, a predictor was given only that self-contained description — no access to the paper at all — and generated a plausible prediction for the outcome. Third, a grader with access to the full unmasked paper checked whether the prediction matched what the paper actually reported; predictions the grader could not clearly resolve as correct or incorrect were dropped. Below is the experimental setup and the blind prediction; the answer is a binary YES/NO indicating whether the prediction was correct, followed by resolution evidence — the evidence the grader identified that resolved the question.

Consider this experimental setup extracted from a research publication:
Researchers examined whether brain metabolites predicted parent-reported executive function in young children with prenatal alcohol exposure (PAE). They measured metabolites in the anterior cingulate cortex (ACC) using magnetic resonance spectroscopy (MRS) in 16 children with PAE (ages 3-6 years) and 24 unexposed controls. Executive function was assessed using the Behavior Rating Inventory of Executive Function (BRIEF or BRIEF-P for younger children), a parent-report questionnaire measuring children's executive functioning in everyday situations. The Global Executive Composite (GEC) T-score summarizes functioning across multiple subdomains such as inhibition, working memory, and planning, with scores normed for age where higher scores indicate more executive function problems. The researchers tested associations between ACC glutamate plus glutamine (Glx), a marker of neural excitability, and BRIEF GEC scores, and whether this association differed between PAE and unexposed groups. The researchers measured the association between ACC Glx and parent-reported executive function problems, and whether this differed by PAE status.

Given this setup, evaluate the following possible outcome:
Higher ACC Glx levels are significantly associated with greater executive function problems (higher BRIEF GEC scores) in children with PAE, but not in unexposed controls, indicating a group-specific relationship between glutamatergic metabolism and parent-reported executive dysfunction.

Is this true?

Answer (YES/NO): NO